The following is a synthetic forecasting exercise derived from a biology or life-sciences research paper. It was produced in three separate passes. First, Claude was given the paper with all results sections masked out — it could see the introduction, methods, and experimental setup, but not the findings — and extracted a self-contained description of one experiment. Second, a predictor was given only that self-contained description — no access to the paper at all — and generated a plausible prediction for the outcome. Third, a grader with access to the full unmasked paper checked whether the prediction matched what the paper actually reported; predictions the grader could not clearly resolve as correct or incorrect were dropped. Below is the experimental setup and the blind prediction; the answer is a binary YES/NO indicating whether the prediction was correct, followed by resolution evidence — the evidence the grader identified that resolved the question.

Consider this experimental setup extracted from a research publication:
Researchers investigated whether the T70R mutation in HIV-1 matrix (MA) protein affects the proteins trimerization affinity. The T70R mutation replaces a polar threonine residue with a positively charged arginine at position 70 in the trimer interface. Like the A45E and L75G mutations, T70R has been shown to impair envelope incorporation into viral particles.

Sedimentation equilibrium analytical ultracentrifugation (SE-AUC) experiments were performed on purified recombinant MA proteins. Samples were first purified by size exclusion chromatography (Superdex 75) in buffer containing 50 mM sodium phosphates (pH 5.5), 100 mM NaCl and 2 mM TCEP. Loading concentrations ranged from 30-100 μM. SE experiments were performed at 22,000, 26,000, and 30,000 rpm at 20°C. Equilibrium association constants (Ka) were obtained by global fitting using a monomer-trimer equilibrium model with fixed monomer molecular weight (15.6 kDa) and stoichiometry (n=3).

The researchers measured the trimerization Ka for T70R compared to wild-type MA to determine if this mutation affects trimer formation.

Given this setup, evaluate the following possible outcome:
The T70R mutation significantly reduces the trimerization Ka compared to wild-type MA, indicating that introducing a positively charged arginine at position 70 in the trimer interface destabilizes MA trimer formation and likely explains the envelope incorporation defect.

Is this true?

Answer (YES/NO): NO